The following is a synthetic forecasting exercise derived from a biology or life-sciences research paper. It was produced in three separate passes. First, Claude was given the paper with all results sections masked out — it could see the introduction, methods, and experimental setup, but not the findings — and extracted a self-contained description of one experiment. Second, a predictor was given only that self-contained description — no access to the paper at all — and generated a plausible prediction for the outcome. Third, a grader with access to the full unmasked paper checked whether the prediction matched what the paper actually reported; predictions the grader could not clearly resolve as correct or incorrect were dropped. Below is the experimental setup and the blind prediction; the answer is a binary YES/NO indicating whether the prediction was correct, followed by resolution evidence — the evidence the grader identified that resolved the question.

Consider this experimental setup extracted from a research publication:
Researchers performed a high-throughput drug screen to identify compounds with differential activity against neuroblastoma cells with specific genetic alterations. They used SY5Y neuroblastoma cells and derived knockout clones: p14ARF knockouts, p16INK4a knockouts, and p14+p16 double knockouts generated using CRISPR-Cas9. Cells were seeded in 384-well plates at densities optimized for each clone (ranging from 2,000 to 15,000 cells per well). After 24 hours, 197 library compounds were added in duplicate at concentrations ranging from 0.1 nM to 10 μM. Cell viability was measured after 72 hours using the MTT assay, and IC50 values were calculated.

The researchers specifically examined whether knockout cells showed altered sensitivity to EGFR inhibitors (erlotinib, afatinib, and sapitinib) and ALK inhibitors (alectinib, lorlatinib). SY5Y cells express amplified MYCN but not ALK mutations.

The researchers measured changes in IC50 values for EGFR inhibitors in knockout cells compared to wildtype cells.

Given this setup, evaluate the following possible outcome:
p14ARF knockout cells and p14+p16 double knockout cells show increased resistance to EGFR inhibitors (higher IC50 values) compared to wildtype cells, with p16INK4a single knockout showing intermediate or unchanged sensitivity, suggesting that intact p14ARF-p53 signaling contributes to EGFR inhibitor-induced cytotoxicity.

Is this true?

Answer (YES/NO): NO